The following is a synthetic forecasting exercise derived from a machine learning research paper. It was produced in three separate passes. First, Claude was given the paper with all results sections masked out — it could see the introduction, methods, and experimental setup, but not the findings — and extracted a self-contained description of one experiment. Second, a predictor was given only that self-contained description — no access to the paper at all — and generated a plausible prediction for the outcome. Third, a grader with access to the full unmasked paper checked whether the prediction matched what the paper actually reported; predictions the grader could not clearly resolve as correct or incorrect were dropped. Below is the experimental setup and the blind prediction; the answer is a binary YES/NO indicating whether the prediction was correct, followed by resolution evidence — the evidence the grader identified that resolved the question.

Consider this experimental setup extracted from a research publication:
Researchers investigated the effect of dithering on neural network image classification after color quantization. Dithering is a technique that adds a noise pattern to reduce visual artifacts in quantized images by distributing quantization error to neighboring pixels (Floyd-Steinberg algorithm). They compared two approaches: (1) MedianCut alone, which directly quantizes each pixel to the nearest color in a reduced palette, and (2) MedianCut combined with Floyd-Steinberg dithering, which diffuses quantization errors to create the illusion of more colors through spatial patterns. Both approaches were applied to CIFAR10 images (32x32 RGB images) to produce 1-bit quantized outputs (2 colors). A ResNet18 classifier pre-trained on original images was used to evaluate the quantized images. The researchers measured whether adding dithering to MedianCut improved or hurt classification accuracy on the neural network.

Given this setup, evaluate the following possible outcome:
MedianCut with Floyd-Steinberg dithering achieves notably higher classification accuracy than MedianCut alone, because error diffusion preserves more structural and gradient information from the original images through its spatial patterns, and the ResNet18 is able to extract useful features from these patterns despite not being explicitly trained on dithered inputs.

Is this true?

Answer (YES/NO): NO